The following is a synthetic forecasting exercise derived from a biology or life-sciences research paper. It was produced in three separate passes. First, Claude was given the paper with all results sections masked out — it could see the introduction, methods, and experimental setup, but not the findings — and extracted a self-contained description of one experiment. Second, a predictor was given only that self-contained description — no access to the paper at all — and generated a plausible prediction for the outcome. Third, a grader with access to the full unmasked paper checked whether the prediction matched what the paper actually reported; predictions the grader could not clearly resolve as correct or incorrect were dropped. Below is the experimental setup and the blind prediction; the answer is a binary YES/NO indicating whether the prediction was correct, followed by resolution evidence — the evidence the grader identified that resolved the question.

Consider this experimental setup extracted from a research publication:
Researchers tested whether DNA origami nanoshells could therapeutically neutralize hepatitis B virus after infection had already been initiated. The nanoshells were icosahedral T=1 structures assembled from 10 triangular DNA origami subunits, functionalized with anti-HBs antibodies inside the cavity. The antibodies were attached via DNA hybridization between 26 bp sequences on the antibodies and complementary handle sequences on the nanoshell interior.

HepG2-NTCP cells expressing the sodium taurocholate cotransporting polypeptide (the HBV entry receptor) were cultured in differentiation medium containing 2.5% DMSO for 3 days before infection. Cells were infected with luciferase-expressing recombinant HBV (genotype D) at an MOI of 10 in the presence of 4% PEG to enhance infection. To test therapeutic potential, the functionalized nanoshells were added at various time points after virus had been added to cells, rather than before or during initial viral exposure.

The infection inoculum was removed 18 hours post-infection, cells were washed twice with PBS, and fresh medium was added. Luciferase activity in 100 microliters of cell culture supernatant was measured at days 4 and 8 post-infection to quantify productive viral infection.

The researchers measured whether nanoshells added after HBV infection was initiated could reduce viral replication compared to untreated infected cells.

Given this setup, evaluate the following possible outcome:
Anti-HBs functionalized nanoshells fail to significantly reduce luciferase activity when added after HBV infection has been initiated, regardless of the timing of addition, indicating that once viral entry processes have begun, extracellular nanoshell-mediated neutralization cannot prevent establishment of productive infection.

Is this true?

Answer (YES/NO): YES